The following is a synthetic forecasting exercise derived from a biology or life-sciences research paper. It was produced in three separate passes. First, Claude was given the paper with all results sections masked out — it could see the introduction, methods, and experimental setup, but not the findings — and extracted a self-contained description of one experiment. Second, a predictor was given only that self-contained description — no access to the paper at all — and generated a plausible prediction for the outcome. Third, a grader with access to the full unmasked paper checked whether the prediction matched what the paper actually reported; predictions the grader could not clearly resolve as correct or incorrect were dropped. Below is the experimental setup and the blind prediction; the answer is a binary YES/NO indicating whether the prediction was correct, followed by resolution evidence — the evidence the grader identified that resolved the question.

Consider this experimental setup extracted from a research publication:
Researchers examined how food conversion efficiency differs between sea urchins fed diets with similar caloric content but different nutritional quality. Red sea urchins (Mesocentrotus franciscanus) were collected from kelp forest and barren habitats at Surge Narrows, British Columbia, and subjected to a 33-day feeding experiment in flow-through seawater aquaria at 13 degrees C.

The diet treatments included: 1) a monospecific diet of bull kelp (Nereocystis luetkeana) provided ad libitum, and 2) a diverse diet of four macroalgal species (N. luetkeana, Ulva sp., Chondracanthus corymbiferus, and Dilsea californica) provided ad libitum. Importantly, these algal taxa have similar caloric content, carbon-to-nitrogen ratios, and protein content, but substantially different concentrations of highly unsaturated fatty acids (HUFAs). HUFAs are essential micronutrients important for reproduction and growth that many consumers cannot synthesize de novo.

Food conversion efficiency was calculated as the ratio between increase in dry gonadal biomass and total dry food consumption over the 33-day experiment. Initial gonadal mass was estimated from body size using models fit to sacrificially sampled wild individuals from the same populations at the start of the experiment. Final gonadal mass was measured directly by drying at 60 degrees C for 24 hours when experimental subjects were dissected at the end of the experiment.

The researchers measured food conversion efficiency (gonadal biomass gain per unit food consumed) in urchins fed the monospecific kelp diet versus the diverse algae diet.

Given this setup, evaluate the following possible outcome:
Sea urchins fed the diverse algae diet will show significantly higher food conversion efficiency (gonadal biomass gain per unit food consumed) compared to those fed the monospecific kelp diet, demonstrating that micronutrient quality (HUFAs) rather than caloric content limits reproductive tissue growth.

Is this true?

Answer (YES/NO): YES